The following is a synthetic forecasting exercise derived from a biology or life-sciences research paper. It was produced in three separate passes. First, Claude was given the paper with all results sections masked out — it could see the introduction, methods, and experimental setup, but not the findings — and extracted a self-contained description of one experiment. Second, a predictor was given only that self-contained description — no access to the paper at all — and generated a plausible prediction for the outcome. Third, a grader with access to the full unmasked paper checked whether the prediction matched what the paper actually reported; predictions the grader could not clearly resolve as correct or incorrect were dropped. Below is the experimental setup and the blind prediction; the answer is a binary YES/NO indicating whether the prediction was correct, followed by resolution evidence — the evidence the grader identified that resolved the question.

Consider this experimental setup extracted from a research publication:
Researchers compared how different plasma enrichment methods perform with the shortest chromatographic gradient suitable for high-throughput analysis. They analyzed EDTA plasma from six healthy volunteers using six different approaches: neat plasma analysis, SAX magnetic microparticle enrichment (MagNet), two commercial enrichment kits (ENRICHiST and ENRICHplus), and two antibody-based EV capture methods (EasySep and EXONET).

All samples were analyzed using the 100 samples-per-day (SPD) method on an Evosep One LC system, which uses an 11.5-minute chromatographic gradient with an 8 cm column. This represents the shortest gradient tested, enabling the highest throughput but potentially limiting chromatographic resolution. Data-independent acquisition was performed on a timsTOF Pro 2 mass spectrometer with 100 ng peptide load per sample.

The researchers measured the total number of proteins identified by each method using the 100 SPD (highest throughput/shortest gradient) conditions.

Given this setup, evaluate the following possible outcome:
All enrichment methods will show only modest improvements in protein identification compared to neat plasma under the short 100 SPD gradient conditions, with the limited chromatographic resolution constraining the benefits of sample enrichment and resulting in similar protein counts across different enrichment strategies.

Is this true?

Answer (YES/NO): NO